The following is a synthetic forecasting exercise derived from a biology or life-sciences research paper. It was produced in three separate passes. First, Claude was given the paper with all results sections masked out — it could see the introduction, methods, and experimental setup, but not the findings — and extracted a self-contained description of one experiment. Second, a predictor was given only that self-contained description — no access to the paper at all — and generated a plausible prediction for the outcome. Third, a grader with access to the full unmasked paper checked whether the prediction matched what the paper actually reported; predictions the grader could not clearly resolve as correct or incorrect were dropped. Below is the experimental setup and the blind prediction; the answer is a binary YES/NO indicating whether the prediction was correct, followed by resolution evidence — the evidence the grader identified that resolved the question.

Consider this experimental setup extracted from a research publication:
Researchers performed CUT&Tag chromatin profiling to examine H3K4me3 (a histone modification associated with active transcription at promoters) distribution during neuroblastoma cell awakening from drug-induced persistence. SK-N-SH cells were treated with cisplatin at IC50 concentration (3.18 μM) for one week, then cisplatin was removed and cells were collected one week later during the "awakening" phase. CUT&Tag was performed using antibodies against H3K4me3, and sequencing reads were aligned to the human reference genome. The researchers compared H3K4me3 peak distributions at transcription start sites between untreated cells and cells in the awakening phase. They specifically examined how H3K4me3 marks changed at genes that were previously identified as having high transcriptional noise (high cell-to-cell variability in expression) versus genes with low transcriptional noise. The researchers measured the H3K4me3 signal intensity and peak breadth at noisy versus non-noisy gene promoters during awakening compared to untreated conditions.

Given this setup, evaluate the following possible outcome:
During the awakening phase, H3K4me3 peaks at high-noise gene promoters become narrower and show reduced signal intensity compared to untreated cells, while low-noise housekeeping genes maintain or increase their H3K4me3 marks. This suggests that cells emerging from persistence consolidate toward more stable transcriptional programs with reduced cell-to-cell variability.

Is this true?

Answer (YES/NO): NO